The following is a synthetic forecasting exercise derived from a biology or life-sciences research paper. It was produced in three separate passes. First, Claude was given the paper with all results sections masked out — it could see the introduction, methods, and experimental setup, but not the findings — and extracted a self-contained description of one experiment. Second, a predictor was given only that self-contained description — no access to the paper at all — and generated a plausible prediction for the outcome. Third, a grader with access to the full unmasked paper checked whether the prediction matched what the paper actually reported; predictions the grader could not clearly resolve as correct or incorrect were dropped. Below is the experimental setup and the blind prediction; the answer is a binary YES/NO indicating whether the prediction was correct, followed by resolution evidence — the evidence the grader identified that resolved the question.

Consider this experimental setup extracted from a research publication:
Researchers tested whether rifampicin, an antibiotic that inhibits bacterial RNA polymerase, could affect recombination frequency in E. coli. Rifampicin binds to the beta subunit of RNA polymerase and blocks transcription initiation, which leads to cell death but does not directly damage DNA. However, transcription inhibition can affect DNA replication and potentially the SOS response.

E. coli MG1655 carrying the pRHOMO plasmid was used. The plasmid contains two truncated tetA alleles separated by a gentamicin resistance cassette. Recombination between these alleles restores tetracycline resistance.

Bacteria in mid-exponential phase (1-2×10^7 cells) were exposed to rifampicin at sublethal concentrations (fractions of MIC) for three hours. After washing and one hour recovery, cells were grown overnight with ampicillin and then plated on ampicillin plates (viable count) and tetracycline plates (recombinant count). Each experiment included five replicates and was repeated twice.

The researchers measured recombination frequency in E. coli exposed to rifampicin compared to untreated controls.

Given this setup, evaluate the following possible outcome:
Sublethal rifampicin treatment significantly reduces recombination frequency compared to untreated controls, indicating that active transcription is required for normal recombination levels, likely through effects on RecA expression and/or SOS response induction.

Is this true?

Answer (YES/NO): NO